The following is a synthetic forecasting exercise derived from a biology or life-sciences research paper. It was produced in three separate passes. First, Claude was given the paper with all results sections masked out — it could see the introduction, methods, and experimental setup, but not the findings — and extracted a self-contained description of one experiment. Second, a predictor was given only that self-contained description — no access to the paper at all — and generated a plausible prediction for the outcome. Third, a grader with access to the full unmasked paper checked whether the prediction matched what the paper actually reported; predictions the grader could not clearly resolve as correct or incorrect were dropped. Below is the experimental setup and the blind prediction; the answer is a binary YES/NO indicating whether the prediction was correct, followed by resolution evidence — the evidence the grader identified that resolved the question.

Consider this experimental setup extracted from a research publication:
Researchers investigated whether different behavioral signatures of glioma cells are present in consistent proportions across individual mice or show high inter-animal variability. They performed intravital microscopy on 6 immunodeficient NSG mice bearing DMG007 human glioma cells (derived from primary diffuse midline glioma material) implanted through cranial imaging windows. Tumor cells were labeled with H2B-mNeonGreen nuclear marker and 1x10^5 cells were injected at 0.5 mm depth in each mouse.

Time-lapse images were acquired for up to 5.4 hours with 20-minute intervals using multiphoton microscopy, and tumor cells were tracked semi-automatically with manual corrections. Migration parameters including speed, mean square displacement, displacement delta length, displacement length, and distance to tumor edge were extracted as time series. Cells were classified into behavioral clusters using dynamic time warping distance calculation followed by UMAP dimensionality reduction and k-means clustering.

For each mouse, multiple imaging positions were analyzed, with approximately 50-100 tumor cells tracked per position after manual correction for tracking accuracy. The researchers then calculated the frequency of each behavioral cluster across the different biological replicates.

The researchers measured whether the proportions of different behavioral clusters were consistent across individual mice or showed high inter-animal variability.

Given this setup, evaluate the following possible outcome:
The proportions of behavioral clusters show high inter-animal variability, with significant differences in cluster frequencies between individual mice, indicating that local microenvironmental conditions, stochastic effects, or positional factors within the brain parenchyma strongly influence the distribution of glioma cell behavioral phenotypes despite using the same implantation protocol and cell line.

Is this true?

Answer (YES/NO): NO